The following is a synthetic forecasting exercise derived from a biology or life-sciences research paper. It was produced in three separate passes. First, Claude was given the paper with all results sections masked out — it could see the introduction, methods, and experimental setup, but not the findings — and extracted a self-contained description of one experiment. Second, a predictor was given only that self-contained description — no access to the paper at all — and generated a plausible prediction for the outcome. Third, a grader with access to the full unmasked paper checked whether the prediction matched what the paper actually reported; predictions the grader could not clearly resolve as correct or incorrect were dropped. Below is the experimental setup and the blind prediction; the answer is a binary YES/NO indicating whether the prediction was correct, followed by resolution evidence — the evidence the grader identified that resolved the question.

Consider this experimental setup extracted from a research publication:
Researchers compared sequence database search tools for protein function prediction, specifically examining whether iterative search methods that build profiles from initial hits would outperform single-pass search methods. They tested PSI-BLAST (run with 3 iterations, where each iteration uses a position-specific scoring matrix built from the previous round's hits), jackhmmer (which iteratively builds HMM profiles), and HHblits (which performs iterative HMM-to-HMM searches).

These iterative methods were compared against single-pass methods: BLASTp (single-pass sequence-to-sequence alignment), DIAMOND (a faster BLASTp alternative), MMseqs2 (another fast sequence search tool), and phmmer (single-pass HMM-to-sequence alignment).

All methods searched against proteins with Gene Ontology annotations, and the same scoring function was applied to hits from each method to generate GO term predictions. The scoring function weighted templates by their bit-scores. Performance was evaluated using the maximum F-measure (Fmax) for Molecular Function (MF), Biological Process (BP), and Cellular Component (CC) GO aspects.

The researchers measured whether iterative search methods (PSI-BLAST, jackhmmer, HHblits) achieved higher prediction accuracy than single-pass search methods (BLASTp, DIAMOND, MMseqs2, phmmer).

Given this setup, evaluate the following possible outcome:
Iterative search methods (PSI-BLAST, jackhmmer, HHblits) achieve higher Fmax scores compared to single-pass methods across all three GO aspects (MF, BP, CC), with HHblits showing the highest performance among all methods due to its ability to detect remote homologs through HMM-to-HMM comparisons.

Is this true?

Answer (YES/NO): NO